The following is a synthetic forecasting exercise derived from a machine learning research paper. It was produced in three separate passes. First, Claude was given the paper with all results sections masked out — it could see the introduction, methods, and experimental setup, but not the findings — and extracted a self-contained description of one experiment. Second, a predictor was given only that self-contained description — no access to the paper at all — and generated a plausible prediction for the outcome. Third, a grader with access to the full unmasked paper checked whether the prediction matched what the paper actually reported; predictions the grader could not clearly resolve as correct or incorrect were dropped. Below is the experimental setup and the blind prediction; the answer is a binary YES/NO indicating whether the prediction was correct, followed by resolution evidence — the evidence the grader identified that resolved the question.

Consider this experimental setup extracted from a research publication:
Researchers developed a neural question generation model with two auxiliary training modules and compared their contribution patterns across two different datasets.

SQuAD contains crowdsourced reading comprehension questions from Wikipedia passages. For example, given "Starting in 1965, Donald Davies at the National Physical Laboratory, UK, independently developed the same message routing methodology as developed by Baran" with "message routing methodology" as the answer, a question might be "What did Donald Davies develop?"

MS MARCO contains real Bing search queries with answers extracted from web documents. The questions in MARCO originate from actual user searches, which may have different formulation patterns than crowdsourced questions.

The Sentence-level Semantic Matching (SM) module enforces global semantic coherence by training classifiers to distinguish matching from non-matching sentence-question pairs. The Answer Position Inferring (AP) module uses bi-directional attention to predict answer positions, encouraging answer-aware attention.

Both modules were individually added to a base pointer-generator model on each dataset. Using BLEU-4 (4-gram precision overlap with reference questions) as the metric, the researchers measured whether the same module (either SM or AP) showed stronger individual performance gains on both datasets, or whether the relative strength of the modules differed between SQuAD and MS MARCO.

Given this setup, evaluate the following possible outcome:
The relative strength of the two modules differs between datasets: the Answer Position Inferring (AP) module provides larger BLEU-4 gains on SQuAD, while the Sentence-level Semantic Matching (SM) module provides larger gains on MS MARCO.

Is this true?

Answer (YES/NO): NO